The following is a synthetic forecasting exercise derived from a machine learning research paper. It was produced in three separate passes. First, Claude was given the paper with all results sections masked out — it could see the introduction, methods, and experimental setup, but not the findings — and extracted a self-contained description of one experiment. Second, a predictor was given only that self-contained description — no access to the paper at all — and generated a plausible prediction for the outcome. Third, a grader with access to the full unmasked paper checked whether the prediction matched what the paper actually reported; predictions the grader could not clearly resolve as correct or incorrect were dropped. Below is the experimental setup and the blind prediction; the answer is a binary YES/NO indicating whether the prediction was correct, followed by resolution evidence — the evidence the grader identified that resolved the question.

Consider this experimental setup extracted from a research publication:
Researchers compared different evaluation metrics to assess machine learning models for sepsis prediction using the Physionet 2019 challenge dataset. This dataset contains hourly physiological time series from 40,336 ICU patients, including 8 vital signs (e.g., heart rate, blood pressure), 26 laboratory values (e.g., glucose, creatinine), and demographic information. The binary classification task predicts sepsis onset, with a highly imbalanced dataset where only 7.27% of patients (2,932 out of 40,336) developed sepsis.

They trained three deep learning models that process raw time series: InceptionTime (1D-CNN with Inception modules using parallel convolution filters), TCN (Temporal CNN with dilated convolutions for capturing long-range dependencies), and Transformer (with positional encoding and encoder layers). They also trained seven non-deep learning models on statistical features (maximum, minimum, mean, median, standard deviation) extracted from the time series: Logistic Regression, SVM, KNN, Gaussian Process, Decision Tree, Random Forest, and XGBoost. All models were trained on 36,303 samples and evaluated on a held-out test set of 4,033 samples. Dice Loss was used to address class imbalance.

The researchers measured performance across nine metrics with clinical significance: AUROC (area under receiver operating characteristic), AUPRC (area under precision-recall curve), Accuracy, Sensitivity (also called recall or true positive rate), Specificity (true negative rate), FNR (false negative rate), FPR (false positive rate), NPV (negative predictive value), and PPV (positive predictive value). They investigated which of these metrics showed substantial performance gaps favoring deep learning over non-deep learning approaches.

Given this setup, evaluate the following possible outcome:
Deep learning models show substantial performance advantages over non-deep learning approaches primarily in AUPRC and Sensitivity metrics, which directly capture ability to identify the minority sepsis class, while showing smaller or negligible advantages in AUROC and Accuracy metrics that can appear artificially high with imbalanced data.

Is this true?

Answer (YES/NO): NO